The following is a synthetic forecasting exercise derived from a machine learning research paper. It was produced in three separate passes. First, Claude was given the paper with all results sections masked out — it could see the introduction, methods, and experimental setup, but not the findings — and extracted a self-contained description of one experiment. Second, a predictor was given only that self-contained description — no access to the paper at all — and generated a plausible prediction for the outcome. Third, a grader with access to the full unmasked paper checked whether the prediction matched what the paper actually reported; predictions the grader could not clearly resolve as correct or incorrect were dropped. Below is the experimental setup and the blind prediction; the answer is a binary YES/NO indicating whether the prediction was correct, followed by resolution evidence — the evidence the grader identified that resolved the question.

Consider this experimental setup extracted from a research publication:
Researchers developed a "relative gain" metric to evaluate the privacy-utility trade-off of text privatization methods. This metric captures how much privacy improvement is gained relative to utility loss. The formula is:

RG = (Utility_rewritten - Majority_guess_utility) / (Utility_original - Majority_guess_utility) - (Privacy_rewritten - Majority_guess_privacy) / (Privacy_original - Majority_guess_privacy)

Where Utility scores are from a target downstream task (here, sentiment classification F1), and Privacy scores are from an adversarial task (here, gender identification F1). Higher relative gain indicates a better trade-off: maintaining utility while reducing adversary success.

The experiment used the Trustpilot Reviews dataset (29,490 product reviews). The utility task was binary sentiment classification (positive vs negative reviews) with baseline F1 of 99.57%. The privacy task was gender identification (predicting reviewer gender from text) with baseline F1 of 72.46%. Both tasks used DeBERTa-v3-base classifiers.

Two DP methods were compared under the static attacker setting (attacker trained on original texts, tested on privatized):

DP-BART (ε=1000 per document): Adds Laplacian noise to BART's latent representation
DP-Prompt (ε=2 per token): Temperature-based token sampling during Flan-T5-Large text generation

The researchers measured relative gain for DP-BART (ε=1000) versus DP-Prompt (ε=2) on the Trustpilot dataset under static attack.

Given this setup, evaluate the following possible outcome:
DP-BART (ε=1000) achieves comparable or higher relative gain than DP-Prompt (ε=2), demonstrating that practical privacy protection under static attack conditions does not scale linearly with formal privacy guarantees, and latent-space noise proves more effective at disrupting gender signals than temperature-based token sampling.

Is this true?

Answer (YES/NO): YES